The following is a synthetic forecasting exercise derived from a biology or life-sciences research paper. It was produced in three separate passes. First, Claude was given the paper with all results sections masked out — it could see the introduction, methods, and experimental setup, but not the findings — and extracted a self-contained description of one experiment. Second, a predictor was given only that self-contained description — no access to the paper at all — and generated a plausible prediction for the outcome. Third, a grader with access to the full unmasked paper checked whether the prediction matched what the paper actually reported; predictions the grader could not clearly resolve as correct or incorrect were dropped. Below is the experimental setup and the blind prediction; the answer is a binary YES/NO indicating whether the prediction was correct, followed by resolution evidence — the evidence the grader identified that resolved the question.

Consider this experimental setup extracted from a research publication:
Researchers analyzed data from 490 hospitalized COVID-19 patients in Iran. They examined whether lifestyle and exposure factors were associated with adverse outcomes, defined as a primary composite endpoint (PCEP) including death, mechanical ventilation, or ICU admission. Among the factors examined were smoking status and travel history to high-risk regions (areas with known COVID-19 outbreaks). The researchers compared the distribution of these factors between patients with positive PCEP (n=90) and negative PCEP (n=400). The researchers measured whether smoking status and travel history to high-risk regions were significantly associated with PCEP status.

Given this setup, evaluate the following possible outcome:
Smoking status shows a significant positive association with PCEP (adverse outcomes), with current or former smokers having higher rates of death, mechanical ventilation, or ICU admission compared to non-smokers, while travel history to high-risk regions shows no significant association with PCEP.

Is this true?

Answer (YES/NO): NO